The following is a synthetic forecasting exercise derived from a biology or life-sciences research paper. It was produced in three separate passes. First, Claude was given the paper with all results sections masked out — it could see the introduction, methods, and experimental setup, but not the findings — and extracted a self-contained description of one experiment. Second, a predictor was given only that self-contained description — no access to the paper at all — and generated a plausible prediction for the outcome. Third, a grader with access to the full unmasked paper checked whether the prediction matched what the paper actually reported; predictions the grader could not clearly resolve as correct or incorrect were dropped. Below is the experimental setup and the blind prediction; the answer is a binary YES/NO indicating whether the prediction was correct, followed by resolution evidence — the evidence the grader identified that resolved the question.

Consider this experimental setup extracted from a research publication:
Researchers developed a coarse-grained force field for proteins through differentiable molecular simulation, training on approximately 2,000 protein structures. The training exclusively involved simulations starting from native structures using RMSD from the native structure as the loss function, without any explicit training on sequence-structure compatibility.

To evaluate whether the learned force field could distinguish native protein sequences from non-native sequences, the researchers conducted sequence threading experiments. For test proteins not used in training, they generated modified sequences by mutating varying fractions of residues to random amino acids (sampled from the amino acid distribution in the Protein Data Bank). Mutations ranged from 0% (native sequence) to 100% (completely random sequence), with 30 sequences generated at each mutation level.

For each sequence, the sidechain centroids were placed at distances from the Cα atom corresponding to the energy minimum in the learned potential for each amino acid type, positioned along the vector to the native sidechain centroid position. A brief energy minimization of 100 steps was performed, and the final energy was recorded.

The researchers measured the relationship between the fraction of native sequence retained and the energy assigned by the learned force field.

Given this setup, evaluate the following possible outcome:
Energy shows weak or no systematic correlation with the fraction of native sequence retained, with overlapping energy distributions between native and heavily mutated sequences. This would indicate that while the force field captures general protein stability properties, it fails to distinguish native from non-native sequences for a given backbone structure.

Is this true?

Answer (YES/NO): NO